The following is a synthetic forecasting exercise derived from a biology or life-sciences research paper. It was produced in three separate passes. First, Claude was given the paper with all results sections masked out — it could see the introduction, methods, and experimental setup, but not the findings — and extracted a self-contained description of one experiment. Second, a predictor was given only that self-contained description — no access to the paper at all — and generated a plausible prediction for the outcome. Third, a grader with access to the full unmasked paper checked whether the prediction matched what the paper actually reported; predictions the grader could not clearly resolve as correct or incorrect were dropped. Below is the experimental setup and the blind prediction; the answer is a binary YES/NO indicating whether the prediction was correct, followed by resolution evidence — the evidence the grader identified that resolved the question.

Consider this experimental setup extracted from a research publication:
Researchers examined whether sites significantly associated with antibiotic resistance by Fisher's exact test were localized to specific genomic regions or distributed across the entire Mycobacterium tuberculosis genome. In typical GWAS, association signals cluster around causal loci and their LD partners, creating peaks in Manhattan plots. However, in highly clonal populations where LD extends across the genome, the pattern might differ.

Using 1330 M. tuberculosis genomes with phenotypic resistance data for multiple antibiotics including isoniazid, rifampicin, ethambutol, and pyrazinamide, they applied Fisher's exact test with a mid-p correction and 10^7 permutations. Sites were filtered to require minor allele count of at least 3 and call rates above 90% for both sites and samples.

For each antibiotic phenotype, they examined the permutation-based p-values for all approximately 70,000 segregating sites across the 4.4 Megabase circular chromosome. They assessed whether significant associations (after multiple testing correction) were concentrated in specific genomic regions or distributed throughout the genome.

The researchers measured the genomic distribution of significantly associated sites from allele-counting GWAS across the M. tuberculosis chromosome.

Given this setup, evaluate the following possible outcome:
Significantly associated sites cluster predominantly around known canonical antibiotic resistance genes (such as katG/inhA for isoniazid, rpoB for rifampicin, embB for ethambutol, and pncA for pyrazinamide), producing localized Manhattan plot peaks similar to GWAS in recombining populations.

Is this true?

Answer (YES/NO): NO